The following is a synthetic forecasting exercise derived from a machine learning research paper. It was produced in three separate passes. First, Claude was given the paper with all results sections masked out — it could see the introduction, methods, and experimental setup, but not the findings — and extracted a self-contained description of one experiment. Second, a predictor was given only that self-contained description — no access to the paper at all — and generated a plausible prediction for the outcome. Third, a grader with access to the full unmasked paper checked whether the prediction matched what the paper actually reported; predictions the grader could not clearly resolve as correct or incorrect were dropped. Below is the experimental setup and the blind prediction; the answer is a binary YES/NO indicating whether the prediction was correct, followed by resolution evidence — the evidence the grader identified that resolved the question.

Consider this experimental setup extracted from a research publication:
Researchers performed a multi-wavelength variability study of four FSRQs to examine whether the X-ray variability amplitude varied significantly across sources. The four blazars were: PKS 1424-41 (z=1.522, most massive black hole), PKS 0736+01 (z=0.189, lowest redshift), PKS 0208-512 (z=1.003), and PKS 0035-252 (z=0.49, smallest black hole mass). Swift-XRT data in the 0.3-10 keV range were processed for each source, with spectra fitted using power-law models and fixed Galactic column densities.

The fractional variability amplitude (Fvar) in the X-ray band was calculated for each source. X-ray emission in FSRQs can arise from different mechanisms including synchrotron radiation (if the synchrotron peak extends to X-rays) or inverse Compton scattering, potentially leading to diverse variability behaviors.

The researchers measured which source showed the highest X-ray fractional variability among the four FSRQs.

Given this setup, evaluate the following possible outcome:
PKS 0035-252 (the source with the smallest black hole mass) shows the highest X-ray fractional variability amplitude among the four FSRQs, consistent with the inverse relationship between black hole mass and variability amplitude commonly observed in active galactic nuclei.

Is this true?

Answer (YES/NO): NO